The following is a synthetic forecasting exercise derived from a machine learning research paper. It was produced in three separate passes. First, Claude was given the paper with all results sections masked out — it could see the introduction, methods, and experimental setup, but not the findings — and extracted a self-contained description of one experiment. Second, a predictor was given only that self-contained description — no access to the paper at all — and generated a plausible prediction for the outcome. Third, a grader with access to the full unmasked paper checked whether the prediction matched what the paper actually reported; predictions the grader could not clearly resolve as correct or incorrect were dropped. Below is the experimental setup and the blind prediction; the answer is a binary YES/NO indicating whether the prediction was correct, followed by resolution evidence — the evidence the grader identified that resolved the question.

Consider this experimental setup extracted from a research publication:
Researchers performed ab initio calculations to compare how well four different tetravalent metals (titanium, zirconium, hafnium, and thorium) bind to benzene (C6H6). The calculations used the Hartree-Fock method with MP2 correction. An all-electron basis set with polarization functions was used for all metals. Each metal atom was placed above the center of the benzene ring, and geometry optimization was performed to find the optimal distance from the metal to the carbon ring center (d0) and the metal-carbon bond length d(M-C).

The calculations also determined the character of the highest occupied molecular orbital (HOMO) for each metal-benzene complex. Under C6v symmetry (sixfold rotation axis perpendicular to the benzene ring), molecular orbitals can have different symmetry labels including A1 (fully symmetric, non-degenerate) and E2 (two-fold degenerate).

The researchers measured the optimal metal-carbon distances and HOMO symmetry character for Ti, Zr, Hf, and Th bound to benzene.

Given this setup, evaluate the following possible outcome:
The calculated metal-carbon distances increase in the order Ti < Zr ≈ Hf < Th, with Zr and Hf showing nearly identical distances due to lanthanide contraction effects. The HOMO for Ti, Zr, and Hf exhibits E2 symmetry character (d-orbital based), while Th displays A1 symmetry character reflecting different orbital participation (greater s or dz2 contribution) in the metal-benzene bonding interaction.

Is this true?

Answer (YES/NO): NO